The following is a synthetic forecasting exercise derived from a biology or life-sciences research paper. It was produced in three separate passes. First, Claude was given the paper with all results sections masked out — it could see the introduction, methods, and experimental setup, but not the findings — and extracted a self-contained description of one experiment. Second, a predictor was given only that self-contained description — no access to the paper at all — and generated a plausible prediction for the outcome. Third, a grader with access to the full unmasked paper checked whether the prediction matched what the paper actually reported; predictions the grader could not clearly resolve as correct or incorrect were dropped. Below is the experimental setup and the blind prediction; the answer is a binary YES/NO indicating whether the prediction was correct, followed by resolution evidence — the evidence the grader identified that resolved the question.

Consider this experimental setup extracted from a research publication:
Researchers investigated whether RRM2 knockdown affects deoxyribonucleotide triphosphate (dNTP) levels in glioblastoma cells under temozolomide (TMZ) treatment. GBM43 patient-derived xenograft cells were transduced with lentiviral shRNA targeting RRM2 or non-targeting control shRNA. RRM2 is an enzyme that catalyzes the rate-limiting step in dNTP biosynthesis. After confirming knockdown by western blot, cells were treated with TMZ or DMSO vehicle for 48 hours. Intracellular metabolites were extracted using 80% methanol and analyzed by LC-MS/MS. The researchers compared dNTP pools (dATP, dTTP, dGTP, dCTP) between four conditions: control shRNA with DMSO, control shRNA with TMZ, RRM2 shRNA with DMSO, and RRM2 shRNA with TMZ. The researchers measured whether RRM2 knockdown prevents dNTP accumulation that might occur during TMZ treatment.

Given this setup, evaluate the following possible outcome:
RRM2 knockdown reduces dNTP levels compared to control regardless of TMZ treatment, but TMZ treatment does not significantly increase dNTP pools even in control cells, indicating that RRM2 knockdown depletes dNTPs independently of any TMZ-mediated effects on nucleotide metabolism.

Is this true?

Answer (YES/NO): NO